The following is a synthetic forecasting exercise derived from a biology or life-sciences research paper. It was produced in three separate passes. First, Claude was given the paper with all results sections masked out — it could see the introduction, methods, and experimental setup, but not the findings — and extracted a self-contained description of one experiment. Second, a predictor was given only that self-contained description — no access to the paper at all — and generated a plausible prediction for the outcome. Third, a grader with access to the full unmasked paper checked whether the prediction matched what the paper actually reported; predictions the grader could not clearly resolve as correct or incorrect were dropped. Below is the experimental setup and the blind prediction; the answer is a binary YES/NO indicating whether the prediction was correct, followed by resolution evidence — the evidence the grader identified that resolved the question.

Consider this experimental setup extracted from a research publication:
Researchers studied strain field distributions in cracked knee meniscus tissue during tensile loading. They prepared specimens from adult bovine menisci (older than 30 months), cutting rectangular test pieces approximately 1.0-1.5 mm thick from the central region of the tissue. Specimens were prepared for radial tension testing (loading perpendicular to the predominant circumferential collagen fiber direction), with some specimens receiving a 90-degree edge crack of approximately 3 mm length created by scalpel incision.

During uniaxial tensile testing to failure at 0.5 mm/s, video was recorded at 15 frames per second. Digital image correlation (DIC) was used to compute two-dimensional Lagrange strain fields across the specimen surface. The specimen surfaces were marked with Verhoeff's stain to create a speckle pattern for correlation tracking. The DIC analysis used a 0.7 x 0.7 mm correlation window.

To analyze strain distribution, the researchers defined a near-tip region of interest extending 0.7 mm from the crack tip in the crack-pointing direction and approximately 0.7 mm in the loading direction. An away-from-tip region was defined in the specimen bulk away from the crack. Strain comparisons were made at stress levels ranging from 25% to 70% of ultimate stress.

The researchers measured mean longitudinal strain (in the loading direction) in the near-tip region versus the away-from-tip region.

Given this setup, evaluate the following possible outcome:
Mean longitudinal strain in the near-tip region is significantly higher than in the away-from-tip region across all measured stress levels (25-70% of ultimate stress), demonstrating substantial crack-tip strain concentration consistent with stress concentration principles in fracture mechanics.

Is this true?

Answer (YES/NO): YES